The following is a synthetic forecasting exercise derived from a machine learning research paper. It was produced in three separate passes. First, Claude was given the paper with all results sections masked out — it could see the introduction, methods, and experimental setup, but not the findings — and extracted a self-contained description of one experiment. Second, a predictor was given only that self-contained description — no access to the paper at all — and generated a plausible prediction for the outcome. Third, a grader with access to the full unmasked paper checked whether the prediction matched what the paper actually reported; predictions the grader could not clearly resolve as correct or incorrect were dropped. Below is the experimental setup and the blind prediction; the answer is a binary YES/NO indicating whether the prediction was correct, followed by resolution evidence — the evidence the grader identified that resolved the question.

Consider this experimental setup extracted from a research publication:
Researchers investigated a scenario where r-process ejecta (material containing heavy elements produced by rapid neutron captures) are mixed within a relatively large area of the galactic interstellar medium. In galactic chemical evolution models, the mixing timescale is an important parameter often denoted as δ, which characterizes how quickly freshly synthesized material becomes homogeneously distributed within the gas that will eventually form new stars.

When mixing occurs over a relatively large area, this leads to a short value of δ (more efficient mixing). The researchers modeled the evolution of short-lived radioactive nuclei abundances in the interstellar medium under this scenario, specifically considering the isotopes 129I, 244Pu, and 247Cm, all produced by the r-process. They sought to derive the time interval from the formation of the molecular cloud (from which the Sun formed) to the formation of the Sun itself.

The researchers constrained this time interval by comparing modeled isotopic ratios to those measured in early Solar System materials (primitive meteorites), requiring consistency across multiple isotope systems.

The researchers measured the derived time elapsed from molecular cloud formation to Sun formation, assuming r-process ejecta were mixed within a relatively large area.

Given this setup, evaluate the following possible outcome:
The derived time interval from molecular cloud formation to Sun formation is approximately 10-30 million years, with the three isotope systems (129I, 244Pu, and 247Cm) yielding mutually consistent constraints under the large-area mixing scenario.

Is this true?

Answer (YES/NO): NO